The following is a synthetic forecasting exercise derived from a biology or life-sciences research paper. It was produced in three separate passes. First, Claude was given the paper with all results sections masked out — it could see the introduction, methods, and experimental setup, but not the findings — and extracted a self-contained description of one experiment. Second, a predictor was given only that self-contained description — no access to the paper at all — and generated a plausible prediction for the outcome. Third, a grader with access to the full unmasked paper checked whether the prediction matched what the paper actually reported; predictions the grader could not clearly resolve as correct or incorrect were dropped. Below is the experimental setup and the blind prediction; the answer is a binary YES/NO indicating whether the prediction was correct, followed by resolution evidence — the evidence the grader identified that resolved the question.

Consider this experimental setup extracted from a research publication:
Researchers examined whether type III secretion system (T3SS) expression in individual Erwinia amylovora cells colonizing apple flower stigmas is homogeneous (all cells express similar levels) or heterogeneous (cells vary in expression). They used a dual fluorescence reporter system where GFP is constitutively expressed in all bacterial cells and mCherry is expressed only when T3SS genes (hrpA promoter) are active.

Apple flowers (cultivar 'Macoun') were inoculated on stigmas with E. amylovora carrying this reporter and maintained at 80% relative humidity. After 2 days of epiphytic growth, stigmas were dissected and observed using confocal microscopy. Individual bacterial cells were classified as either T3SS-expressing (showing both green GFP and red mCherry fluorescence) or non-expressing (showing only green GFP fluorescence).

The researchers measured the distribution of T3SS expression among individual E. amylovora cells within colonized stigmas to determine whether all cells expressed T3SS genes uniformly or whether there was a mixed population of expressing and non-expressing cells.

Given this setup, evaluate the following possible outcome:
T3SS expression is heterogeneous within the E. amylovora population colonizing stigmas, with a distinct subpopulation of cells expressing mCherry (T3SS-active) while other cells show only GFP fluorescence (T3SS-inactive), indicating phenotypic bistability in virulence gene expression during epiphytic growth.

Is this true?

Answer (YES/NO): YES